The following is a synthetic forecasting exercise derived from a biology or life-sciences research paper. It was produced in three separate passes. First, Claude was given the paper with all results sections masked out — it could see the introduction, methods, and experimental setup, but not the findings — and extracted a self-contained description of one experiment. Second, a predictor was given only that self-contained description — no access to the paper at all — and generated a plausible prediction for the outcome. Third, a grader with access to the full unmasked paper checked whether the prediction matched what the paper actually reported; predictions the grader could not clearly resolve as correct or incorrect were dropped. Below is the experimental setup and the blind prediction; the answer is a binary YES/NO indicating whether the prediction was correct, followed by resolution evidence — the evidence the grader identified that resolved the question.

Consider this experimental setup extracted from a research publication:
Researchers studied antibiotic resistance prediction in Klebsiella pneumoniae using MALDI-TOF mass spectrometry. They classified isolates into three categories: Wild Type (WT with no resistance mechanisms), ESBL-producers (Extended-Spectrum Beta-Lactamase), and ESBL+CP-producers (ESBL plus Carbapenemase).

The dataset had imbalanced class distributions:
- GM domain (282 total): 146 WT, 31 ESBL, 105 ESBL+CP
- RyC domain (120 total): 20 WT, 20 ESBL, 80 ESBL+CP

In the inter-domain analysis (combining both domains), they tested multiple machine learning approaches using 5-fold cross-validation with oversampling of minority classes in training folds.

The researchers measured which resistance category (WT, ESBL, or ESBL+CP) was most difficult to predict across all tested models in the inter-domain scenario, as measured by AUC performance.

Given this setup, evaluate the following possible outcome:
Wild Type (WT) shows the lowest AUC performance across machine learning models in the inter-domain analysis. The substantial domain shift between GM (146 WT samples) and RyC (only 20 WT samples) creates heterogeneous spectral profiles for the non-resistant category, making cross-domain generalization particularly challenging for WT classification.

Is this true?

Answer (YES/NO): NO